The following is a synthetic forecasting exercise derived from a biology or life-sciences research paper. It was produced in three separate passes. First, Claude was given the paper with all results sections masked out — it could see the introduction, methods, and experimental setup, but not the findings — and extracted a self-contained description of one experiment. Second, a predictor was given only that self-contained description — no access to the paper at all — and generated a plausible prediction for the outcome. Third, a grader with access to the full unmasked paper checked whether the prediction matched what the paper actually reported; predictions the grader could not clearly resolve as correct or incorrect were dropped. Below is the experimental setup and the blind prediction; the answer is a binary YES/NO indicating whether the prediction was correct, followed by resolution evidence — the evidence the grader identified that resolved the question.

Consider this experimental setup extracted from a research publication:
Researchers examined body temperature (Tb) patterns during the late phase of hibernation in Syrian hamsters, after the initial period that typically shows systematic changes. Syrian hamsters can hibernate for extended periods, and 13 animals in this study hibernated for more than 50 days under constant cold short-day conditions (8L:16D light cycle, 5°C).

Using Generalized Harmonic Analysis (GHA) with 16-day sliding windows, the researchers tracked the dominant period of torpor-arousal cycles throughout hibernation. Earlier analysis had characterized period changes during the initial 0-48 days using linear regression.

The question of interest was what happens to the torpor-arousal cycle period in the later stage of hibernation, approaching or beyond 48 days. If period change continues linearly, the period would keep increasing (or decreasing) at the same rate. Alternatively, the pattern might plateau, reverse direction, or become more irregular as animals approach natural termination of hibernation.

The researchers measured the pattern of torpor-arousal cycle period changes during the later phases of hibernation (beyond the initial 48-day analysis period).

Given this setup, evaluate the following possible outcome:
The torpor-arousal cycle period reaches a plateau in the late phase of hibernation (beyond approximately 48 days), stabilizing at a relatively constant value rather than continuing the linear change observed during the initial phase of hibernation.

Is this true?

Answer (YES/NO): NO